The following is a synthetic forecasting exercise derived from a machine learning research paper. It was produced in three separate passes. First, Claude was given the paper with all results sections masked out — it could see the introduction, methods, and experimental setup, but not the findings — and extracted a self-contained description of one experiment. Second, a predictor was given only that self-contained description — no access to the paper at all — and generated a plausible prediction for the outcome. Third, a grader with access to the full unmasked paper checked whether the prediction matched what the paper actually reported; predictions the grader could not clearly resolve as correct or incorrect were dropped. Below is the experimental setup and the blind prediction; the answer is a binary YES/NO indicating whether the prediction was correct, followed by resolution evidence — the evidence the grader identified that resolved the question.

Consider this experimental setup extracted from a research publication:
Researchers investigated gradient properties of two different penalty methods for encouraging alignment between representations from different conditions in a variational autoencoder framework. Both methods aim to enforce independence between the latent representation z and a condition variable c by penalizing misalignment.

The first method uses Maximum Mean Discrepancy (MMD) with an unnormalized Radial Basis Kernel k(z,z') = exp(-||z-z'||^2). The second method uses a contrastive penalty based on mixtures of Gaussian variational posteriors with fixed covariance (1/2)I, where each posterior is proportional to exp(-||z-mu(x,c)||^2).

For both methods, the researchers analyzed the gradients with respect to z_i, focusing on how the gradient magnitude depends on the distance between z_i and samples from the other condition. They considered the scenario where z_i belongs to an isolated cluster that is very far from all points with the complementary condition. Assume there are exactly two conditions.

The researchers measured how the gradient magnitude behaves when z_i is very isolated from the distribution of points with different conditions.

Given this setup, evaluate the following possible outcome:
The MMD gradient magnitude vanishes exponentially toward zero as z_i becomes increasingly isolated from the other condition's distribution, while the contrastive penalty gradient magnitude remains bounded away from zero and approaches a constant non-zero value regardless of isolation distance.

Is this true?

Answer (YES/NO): NO